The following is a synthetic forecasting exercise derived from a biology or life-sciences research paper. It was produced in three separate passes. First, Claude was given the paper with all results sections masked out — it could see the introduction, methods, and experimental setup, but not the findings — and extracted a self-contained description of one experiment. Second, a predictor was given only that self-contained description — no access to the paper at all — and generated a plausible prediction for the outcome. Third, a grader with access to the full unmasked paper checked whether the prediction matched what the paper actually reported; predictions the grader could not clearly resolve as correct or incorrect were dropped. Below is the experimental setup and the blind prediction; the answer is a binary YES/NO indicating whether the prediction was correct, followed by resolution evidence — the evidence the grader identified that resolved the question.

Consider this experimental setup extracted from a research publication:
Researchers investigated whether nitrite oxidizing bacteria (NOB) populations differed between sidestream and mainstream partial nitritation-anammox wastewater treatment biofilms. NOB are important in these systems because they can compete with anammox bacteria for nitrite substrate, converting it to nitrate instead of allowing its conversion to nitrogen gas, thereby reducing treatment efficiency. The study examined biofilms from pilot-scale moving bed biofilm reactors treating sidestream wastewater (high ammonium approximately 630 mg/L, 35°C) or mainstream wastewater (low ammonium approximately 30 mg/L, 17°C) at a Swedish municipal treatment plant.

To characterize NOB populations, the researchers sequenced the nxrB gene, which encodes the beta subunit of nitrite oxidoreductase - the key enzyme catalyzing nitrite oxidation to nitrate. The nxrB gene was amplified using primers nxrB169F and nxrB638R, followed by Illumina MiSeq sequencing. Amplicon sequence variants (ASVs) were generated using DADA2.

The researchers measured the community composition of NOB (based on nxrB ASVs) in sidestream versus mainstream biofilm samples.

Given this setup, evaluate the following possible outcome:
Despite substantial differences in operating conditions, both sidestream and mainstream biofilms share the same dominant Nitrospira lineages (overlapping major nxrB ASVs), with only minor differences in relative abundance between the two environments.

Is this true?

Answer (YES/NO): NO